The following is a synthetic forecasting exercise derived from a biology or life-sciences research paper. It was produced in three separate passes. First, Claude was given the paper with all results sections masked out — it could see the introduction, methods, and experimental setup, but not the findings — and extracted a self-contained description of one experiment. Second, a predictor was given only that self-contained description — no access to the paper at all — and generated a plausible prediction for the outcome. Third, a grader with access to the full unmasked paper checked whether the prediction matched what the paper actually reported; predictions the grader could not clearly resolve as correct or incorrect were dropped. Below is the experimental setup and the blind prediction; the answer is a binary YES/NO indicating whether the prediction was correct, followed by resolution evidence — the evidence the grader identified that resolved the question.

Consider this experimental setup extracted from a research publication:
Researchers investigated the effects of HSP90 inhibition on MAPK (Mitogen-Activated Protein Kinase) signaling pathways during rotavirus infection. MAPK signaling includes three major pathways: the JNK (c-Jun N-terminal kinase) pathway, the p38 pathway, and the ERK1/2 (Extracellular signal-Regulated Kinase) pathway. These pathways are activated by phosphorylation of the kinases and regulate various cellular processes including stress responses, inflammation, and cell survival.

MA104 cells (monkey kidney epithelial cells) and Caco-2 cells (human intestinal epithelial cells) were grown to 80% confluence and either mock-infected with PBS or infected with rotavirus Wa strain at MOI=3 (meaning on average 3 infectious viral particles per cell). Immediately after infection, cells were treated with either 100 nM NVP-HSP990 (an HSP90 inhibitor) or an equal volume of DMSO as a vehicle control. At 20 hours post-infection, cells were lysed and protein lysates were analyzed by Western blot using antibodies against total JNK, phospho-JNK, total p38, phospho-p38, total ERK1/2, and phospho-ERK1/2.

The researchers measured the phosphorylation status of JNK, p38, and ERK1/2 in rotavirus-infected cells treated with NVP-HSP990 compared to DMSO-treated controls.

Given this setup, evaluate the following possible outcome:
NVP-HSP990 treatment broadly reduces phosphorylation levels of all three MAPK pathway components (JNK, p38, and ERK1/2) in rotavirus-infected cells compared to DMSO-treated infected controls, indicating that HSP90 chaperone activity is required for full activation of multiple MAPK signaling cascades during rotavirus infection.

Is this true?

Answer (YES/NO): NO